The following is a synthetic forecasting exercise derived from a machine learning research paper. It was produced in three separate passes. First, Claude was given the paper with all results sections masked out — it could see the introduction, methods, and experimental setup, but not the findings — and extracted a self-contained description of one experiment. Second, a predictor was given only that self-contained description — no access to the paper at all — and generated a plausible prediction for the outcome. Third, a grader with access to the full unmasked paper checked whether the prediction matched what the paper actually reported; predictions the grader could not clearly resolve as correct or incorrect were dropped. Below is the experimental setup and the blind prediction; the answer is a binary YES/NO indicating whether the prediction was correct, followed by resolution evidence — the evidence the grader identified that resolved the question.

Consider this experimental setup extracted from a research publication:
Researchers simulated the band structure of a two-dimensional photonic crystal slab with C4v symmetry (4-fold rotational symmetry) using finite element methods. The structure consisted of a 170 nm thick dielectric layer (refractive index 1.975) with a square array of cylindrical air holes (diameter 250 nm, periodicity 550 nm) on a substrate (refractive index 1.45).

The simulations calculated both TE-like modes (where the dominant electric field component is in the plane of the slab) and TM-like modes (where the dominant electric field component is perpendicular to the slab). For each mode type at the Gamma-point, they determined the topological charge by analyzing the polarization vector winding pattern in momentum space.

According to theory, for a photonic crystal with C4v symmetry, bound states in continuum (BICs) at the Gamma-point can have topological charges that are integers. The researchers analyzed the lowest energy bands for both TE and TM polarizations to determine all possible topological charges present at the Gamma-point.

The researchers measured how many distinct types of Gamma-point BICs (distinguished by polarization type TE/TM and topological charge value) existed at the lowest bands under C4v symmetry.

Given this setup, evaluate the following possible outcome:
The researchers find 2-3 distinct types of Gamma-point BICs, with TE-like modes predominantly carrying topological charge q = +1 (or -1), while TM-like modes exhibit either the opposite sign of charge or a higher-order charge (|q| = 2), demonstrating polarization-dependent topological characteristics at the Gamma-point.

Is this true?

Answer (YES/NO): NO